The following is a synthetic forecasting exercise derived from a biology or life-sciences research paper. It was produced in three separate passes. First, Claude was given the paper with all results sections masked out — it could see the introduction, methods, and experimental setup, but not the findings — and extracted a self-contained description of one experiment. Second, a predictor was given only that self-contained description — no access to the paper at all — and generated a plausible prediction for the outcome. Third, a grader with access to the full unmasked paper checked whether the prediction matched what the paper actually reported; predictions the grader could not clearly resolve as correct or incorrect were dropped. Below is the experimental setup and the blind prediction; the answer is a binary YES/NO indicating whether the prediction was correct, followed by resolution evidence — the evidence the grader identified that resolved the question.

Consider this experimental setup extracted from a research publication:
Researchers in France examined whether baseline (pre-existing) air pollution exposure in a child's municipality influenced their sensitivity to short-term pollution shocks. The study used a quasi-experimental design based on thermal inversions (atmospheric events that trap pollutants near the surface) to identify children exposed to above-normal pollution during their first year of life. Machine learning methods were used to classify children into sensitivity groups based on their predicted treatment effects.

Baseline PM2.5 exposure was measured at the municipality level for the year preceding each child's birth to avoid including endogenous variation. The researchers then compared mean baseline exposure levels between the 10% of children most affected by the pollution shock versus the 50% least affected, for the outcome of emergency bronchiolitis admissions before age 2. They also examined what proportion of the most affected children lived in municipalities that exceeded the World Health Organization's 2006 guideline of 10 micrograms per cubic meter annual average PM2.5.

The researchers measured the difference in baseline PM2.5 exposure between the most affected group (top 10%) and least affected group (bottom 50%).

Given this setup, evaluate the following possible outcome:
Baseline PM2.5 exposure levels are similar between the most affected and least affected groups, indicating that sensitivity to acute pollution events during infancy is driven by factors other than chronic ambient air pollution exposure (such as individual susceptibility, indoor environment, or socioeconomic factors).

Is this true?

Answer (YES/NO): NO